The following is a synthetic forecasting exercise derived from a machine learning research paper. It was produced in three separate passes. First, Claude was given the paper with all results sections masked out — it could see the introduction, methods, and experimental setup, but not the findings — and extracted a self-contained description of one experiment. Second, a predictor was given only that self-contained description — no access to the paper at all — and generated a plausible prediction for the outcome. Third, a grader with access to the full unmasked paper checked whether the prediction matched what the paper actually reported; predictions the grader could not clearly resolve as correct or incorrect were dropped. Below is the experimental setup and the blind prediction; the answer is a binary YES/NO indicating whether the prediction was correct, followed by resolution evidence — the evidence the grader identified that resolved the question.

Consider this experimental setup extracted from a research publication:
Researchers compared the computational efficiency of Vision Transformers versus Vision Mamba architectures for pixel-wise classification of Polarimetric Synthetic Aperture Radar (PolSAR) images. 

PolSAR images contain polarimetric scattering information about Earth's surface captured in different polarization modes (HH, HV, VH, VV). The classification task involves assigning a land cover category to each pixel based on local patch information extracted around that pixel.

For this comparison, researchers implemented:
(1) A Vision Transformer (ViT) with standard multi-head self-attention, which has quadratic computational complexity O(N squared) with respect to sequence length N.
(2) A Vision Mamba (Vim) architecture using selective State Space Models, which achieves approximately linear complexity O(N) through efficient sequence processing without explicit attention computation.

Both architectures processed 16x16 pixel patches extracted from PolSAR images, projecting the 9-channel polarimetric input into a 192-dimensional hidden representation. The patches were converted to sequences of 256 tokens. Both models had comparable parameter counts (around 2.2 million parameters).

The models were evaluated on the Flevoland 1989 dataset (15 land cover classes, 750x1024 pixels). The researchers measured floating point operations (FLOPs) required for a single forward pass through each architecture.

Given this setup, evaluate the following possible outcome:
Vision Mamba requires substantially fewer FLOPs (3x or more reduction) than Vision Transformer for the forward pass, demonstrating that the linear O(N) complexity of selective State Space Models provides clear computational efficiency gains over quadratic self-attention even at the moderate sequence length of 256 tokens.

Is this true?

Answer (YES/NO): YES